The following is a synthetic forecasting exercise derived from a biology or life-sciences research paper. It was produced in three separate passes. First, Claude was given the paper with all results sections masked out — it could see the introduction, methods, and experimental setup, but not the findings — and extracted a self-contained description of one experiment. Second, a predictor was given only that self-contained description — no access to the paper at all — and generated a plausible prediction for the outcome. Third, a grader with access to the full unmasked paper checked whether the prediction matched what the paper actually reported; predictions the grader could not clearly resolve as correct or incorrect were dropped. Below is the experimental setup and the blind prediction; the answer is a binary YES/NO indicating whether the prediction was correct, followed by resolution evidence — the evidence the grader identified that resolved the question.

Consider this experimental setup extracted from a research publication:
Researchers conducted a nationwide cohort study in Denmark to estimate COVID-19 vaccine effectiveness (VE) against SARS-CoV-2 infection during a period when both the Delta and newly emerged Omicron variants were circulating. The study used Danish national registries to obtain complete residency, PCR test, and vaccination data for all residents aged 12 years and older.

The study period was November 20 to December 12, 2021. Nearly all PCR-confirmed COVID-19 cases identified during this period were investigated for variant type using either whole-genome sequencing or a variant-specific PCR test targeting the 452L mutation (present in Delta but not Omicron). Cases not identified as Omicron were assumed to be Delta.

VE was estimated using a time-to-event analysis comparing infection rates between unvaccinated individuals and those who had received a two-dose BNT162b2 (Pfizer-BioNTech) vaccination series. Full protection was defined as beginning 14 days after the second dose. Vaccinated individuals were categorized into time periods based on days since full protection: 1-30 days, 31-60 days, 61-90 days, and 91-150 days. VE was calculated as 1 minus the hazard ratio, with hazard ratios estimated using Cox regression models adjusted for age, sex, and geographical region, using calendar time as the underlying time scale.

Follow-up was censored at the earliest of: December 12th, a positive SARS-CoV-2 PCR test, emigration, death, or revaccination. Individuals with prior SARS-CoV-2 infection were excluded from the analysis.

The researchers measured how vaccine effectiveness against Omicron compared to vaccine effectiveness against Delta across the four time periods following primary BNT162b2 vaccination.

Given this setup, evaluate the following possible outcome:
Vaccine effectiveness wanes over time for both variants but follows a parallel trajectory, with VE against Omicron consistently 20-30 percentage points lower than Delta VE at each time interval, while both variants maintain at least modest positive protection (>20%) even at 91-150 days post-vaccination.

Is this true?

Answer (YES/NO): NO